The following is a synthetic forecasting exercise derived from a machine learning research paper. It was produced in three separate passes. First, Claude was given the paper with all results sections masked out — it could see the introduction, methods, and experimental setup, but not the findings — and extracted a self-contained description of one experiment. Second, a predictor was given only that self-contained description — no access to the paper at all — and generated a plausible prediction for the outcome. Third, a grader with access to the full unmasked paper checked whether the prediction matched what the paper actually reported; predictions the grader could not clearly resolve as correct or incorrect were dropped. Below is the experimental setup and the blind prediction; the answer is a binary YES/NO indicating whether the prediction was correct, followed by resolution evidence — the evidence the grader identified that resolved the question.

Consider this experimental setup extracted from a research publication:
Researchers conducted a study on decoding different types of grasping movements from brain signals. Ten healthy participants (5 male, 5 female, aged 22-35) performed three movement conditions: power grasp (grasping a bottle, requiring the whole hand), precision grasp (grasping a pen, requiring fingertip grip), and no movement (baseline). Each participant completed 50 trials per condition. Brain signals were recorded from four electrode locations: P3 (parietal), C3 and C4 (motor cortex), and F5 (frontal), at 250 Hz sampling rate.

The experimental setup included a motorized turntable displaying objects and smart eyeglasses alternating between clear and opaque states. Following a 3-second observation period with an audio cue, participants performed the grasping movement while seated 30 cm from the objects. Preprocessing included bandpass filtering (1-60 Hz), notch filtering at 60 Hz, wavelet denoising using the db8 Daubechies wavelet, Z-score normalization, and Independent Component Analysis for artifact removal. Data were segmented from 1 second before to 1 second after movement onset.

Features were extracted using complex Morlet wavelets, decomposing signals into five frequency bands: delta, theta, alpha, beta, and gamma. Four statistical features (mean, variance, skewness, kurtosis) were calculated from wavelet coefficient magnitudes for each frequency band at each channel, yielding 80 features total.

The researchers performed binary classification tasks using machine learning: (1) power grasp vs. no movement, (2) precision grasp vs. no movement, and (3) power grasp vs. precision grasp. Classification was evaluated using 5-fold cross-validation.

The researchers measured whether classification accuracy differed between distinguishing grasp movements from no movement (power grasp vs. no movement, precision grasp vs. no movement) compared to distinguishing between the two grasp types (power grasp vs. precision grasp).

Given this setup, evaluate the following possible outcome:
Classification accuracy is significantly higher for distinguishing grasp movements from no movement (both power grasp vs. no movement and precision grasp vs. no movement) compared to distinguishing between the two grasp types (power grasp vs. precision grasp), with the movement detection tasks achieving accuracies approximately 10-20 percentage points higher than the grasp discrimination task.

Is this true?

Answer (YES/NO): NO